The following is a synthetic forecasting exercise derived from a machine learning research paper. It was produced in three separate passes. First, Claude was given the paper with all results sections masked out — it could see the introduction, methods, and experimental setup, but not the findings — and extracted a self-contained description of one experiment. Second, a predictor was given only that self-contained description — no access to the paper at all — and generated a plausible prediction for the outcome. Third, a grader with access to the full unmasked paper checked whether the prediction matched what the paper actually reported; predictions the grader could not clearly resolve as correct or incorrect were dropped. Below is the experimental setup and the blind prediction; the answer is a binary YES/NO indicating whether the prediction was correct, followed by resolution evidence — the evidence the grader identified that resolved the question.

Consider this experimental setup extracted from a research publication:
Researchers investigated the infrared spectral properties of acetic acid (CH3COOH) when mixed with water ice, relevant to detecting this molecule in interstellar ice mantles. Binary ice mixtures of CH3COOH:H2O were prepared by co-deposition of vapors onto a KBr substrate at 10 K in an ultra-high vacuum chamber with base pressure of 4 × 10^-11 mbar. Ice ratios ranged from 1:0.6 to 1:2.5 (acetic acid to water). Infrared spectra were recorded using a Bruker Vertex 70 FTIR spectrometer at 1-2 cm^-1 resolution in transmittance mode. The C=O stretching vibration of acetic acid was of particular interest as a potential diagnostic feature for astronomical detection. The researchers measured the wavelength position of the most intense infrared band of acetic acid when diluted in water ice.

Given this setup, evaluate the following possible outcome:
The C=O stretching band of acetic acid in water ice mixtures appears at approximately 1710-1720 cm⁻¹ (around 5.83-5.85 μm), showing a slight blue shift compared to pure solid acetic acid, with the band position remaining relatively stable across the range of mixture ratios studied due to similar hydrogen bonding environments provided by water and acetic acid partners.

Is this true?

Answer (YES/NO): NO